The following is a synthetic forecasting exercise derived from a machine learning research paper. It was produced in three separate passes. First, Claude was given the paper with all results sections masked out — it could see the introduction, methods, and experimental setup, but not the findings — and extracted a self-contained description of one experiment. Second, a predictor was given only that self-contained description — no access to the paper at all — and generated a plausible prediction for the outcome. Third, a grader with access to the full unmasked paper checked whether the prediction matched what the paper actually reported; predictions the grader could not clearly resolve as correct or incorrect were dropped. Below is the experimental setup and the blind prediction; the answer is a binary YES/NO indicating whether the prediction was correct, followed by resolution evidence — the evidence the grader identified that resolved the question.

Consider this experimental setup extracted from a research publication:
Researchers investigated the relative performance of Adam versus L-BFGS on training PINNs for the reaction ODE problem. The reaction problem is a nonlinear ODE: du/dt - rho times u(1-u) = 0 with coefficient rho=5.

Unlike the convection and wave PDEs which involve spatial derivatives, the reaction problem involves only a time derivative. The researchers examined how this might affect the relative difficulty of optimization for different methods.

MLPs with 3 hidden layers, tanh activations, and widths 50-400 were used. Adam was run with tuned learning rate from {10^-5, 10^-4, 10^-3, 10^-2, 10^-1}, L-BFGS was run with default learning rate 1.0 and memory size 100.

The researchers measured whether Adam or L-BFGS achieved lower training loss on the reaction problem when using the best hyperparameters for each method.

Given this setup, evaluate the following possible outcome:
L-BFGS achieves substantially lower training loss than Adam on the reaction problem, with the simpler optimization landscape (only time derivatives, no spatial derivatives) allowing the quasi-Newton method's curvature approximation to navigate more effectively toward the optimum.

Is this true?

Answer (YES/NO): NO